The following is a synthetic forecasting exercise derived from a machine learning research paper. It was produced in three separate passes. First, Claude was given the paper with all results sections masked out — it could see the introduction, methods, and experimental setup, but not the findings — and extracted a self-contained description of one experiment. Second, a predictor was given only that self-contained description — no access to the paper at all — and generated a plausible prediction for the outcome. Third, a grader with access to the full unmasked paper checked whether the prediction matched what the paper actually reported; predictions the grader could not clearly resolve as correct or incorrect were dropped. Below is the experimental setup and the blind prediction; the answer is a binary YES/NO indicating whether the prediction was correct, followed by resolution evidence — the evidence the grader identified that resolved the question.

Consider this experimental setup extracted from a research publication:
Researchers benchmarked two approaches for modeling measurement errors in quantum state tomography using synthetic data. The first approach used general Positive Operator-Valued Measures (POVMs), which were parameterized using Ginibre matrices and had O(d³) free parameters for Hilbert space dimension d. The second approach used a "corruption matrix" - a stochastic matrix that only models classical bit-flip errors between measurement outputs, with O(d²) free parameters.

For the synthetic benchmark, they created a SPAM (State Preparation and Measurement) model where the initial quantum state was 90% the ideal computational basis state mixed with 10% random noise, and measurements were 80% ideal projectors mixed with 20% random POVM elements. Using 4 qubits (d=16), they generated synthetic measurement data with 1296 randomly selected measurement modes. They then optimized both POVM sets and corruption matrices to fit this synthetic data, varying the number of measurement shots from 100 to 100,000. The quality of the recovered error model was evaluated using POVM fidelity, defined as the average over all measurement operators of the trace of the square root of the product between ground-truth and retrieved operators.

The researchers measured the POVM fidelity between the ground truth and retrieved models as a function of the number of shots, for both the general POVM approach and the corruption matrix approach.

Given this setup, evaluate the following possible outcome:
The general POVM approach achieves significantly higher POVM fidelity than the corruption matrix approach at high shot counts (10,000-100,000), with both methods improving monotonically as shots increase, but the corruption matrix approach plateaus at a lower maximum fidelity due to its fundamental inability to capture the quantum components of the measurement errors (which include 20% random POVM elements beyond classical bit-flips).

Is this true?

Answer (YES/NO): NO